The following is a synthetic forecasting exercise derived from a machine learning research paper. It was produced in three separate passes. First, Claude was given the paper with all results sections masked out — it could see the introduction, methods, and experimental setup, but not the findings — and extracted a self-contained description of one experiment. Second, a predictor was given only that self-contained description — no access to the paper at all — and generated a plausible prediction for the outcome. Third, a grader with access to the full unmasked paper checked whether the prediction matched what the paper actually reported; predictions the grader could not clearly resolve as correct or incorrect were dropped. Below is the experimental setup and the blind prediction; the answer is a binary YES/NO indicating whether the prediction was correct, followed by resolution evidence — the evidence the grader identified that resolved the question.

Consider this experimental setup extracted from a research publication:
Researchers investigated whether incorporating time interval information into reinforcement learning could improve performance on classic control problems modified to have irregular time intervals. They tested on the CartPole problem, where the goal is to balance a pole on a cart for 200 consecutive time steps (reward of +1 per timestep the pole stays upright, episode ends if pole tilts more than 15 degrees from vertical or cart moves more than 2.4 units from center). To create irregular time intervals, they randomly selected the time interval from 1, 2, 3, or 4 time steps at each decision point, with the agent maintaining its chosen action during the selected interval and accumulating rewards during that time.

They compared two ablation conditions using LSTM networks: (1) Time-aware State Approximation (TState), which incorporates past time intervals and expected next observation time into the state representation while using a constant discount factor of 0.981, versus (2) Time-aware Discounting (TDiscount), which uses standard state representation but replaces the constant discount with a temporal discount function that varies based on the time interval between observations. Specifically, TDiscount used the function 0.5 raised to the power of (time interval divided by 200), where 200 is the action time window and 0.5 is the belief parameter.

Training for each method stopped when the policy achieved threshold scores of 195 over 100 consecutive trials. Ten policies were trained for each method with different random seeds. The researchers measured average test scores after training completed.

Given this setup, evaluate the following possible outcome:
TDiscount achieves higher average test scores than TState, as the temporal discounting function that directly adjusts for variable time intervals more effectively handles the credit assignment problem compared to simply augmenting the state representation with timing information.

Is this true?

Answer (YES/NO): NO